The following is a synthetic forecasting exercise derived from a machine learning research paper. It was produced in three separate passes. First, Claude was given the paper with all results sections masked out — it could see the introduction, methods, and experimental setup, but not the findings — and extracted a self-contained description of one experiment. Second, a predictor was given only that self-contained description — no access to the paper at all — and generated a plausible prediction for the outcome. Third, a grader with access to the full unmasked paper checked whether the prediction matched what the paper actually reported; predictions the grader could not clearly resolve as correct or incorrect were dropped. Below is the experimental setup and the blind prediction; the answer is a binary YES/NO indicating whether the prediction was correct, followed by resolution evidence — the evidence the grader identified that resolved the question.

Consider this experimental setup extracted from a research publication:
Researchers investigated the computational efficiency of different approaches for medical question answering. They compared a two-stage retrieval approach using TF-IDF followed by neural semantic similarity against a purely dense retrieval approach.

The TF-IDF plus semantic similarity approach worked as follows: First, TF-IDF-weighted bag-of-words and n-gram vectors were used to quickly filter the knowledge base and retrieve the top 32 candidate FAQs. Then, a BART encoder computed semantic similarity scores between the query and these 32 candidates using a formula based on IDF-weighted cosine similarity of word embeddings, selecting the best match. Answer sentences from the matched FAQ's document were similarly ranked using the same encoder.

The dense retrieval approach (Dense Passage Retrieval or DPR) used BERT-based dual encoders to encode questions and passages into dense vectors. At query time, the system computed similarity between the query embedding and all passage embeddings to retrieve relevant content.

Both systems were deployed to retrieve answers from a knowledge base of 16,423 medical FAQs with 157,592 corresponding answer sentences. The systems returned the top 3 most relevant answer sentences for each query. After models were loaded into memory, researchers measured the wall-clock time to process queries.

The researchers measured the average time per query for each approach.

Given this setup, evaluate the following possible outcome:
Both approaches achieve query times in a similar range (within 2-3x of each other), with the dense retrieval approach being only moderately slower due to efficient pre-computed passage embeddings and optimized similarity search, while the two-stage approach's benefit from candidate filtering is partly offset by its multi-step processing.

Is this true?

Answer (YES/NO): NO